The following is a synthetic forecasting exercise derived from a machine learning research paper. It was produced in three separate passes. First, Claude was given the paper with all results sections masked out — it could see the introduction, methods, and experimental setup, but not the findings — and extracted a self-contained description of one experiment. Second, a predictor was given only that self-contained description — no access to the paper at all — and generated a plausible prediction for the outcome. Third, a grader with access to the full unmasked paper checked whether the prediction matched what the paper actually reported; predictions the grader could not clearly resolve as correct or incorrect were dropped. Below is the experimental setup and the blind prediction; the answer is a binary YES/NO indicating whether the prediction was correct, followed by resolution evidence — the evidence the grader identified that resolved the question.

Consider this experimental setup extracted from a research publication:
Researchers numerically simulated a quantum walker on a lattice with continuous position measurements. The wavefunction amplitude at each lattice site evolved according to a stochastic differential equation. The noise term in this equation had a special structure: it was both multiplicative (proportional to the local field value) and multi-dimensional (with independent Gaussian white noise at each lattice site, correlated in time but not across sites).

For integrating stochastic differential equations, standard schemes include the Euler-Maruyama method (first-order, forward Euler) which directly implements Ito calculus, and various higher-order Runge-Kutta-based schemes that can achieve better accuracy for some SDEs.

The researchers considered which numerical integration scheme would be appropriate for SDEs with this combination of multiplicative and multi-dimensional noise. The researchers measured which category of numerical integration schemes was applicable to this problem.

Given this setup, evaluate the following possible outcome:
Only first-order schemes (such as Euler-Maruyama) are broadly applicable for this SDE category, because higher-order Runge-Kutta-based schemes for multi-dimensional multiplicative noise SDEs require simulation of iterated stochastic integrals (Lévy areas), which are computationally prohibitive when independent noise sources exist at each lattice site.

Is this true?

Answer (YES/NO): YES